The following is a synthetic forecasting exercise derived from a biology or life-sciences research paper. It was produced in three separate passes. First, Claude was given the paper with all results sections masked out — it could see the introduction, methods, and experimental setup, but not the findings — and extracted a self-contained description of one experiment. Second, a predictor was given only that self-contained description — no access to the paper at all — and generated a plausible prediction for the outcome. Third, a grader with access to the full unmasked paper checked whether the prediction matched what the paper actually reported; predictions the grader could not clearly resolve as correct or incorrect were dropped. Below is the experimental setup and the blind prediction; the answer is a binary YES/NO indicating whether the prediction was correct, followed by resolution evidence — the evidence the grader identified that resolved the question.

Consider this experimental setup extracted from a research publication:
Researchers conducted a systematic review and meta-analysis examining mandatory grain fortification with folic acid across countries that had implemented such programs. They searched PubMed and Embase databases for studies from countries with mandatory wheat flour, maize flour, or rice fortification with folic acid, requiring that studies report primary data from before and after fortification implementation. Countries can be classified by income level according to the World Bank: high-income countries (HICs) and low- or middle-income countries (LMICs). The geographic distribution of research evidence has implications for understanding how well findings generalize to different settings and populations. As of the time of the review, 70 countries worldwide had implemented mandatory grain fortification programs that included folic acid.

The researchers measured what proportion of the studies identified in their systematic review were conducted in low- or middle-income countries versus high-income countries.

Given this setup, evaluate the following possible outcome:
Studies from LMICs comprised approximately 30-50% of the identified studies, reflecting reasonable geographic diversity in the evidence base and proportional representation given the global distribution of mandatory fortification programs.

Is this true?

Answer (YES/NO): NO